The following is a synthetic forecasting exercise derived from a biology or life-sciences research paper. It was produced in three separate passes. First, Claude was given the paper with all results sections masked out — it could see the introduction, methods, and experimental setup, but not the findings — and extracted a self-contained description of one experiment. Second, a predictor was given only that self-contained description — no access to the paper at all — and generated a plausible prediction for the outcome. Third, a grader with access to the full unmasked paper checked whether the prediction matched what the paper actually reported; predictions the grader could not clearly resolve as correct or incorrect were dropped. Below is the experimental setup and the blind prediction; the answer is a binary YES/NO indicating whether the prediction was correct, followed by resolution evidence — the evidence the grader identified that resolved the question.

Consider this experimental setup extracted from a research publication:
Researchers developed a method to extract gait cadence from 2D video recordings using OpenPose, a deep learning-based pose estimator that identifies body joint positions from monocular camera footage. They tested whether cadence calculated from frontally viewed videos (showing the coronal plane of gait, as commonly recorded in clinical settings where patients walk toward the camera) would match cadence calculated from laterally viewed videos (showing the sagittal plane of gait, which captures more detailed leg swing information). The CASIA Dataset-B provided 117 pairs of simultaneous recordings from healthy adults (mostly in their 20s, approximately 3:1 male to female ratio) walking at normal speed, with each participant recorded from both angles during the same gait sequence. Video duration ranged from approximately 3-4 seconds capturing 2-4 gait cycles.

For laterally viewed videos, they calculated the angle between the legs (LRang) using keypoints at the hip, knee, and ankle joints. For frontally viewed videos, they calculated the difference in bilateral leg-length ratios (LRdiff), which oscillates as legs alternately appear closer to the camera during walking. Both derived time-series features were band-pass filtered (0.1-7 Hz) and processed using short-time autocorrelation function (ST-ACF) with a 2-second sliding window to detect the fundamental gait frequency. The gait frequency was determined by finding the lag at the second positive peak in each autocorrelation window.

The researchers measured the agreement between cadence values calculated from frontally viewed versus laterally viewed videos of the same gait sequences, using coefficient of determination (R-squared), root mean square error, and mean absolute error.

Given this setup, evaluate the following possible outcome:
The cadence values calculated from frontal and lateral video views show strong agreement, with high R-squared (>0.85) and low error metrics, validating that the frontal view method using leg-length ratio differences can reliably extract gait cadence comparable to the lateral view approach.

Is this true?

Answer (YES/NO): NO